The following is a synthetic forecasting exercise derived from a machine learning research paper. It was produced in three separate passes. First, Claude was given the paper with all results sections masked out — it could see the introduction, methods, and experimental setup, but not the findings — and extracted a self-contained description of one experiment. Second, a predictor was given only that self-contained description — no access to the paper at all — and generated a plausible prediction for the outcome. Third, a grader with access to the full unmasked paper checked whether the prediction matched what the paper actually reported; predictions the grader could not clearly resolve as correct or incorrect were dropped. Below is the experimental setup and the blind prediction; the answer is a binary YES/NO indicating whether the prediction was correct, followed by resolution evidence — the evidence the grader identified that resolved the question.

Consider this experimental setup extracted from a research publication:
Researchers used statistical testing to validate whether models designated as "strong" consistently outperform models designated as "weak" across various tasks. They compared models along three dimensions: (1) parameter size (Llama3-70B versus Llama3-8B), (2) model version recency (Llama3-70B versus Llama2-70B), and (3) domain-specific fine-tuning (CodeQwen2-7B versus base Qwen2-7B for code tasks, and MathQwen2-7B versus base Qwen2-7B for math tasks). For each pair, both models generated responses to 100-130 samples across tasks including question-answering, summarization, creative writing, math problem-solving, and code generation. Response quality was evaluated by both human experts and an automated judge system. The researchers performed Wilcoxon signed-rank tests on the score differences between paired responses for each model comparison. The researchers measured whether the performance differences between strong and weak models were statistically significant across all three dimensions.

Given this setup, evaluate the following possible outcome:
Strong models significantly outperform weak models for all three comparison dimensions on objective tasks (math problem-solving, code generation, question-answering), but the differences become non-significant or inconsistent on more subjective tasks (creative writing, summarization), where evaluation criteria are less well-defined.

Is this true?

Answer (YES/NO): NO